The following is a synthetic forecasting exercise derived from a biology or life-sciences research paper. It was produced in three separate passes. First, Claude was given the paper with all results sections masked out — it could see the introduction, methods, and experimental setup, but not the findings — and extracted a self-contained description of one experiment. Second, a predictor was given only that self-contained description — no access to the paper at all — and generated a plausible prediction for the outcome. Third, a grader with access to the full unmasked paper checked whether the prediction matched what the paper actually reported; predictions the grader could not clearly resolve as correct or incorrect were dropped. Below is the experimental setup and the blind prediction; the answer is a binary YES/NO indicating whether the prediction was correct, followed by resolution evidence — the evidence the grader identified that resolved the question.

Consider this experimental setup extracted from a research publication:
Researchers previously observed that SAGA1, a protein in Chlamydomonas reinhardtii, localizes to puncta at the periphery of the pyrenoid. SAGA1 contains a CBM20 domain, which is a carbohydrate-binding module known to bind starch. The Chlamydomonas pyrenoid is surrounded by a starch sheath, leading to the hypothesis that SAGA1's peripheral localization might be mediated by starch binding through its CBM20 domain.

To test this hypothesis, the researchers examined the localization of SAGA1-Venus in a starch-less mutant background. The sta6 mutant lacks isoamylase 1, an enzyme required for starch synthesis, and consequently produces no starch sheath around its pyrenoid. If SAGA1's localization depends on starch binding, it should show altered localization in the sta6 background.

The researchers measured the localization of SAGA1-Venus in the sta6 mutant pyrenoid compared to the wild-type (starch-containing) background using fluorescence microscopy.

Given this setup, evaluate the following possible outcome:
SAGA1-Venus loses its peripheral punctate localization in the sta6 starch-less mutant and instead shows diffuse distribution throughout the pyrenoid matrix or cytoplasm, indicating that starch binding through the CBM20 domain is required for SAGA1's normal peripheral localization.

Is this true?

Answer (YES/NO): NO